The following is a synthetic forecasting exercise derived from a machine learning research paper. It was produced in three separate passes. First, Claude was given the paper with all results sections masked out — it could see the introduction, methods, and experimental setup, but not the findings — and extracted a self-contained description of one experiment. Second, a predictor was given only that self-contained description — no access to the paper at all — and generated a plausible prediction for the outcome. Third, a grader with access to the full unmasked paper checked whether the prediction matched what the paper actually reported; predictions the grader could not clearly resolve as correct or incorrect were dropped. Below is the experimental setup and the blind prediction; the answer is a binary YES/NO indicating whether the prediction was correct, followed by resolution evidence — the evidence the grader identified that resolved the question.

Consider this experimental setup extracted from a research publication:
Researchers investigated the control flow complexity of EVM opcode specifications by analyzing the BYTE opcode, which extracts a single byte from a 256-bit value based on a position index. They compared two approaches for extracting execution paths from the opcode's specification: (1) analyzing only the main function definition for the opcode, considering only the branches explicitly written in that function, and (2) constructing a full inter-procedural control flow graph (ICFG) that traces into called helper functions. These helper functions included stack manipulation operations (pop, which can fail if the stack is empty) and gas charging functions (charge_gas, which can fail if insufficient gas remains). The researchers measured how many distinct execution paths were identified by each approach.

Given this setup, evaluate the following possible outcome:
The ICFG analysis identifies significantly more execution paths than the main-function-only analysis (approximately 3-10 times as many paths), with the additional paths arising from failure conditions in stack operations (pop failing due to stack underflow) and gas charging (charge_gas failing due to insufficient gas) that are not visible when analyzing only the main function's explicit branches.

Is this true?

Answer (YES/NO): NO